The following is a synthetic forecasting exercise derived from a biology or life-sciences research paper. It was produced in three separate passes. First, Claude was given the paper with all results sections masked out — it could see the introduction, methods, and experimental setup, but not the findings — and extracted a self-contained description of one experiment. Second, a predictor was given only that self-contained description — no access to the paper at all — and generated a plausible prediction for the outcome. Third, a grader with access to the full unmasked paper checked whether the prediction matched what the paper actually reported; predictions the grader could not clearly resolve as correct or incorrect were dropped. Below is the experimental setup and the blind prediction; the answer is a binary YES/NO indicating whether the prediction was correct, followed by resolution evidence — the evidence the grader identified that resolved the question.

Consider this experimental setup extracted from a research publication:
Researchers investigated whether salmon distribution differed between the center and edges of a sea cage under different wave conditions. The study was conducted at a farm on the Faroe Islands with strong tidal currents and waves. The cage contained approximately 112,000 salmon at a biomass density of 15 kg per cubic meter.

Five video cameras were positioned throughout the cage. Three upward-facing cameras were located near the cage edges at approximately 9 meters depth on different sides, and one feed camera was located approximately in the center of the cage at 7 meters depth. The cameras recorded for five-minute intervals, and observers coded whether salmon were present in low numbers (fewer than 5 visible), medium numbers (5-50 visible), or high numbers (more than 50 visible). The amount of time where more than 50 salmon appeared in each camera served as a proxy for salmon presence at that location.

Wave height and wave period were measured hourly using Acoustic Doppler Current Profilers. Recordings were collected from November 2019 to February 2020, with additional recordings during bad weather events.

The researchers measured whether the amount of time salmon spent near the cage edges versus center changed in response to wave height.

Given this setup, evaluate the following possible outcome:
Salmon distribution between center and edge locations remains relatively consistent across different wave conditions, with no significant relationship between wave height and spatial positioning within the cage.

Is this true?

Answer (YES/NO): NO